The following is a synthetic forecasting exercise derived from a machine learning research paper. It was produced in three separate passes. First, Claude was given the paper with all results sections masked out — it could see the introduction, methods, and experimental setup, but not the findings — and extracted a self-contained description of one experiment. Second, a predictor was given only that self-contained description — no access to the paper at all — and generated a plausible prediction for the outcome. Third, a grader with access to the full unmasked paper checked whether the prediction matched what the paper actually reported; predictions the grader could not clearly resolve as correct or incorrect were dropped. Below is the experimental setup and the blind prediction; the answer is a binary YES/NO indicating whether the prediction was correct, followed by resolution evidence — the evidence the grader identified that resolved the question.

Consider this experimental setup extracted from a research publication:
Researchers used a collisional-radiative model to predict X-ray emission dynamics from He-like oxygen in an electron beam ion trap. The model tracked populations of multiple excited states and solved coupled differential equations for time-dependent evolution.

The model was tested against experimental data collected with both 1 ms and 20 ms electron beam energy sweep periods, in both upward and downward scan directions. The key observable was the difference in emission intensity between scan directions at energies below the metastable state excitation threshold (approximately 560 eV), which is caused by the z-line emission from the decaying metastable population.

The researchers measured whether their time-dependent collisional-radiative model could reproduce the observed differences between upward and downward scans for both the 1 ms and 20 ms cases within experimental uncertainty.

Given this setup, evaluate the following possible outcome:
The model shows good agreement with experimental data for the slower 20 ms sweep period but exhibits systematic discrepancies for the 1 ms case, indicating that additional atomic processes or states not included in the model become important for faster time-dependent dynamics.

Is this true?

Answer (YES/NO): NO